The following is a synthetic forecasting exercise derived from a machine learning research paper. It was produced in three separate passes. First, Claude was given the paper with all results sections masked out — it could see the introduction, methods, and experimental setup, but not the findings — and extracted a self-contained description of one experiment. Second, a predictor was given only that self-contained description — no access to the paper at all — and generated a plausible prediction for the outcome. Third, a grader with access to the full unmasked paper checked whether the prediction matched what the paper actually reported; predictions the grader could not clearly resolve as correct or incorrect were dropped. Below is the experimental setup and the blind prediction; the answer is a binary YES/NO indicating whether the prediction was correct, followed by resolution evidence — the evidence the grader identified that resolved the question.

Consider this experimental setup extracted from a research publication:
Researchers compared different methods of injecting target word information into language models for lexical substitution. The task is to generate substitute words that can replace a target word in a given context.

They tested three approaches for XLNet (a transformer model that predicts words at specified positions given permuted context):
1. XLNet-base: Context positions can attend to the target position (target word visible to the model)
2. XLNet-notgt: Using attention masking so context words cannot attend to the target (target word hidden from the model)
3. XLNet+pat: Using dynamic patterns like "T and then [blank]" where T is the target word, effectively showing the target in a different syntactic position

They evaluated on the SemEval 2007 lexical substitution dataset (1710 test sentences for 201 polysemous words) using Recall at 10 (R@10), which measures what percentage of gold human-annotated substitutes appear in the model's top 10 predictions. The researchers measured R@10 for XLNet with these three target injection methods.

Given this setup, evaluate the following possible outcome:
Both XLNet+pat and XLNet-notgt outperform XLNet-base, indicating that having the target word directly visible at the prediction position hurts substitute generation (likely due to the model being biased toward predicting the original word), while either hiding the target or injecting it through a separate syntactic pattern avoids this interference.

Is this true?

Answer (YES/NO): NO